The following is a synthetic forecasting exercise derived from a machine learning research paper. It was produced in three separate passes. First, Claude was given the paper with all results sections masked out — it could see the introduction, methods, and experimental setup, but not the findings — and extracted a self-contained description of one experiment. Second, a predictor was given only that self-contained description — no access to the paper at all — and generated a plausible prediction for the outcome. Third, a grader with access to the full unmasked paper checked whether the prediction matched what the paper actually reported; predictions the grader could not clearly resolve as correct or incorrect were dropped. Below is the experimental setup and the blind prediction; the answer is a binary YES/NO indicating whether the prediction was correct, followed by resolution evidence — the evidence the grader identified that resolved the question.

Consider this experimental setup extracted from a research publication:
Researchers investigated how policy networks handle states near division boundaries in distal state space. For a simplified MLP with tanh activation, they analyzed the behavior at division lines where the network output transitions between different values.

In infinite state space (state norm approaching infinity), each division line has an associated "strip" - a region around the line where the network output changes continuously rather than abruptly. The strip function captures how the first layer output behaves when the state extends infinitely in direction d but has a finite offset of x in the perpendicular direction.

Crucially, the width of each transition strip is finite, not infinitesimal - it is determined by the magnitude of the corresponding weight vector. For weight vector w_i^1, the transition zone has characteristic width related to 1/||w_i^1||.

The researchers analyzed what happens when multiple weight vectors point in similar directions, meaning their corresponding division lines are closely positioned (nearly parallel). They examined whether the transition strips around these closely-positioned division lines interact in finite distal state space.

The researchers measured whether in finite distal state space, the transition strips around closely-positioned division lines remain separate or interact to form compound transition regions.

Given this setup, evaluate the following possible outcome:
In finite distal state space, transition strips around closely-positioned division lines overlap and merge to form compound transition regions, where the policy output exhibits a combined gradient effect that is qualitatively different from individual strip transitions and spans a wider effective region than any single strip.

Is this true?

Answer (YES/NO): YES